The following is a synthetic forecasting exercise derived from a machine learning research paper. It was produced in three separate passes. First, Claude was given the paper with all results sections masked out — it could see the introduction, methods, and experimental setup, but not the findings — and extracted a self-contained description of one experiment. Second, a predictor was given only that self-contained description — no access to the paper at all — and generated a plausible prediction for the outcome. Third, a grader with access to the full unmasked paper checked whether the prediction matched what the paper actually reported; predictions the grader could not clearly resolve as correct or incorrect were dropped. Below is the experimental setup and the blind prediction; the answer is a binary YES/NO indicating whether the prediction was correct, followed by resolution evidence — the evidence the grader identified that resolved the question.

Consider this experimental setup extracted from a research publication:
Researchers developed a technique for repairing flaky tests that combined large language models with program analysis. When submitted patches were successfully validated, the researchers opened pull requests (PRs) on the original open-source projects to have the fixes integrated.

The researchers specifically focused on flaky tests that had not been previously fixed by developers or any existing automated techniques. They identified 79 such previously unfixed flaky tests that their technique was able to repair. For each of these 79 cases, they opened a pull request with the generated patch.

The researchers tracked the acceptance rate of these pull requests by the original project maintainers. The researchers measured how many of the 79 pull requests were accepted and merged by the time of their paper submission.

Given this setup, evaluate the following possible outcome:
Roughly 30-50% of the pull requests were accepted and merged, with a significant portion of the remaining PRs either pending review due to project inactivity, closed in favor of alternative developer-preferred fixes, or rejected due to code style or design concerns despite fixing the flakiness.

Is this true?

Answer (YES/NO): NO